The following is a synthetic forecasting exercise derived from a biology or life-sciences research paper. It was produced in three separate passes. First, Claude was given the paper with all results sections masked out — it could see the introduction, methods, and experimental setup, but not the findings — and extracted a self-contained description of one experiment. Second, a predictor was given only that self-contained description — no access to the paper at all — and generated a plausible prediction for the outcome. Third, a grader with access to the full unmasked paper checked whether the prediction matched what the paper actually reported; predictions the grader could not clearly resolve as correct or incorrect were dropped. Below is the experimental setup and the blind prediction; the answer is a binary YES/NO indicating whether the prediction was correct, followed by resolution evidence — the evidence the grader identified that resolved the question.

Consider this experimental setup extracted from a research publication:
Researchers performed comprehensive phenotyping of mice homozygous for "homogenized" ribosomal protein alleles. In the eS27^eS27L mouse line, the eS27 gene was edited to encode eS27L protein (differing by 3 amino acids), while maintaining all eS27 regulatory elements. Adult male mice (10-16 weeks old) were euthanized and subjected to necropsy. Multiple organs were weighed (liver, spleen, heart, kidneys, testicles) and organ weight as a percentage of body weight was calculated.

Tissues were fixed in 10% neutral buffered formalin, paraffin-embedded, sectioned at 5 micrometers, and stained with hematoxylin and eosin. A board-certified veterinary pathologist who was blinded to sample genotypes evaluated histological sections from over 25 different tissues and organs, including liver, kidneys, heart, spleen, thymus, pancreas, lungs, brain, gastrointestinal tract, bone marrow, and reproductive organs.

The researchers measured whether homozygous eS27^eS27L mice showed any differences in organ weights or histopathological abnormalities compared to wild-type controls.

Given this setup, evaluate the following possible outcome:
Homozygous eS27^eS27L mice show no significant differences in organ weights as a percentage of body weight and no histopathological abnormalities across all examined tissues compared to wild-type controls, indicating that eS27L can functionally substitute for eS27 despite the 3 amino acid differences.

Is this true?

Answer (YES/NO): YES